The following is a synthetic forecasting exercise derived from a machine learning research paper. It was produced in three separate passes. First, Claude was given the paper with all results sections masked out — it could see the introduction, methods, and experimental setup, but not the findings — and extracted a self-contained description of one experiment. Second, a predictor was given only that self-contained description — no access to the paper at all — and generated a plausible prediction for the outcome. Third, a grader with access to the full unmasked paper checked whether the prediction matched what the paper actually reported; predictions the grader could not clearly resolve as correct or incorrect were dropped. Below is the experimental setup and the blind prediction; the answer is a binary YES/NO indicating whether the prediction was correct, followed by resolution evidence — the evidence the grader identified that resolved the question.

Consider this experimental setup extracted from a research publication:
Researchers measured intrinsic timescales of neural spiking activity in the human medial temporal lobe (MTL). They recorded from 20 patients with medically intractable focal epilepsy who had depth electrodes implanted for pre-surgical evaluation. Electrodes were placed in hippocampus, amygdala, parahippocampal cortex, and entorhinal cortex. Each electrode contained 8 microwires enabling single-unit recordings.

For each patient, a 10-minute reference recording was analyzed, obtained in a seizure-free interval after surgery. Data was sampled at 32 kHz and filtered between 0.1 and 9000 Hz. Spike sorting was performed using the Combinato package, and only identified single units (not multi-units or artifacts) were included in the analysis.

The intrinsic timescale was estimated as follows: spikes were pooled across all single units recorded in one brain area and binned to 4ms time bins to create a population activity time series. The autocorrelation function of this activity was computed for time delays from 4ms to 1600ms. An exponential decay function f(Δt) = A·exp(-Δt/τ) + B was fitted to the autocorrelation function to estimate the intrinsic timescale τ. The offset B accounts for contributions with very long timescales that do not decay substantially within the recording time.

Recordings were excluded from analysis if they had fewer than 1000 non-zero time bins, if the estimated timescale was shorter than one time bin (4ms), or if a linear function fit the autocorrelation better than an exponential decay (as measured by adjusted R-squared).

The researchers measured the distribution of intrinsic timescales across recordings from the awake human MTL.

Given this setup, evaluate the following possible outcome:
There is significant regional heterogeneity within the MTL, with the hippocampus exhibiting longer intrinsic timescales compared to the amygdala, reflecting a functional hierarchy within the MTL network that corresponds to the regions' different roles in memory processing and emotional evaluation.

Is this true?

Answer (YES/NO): NO